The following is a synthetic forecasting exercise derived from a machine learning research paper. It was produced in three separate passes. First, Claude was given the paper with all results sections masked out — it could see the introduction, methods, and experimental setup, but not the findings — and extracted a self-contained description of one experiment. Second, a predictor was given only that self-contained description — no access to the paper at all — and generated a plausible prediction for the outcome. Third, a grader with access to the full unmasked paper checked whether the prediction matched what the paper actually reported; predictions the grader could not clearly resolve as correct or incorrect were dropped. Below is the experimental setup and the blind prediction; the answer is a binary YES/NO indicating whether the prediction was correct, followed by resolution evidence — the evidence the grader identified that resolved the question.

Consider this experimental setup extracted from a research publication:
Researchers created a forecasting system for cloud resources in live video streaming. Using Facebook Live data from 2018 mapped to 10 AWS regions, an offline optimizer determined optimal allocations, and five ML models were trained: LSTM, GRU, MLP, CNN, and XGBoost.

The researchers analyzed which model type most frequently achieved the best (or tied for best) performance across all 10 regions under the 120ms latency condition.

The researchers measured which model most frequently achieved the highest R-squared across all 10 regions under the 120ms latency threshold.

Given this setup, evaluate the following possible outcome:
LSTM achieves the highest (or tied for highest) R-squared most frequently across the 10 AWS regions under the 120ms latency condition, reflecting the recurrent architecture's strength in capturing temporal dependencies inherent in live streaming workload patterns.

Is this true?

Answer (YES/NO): NO